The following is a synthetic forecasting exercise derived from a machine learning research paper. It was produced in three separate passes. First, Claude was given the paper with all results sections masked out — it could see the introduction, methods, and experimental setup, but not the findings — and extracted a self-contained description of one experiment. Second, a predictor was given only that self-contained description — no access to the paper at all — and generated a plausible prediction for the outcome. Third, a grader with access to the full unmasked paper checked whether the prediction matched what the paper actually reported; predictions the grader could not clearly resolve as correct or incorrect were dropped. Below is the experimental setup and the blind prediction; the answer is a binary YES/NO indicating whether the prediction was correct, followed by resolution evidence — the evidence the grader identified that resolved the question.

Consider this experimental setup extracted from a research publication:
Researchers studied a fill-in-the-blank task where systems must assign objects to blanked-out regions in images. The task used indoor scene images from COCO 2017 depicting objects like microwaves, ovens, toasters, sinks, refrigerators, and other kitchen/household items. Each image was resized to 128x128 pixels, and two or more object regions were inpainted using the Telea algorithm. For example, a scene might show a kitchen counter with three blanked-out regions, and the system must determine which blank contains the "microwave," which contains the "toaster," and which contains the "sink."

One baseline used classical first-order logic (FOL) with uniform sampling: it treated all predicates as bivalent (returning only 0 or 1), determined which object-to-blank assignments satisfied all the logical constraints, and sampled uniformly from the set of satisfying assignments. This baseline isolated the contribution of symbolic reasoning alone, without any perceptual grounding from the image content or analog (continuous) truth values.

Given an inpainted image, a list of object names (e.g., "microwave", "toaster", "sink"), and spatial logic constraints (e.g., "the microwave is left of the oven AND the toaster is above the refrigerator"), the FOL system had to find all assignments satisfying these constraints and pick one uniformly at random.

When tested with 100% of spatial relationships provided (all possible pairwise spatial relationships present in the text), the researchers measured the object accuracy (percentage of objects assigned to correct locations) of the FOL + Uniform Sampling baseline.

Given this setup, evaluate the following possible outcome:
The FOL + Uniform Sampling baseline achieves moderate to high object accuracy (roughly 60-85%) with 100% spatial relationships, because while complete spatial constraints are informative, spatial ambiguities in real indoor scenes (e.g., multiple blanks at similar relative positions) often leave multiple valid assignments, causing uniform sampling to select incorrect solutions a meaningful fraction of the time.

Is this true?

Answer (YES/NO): NO